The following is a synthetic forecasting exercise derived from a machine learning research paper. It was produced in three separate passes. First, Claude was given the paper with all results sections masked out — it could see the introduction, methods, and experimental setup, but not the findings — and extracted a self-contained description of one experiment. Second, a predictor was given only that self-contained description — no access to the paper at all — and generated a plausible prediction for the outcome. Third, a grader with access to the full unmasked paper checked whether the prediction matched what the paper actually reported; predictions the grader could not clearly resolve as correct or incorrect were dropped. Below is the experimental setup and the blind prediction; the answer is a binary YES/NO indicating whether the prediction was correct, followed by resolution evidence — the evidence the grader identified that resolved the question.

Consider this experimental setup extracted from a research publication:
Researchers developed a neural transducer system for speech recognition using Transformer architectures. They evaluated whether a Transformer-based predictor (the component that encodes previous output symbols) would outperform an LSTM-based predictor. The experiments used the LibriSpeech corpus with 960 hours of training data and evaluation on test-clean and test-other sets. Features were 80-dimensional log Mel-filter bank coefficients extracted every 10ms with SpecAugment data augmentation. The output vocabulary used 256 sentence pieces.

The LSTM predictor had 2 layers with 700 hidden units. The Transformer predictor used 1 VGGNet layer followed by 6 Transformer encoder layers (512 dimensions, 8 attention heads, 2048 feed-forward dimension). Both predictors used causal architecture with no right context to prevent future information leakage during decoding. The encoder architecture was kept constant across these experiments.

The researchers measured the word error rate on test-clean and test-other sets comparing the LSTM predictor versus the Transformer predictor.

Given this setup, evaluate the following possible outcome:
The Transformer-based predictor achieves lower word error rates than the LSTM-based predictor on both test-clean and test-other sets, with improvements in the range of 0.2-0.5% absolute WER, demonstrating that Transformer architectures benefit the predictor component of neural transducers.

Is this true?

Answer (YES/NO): NO